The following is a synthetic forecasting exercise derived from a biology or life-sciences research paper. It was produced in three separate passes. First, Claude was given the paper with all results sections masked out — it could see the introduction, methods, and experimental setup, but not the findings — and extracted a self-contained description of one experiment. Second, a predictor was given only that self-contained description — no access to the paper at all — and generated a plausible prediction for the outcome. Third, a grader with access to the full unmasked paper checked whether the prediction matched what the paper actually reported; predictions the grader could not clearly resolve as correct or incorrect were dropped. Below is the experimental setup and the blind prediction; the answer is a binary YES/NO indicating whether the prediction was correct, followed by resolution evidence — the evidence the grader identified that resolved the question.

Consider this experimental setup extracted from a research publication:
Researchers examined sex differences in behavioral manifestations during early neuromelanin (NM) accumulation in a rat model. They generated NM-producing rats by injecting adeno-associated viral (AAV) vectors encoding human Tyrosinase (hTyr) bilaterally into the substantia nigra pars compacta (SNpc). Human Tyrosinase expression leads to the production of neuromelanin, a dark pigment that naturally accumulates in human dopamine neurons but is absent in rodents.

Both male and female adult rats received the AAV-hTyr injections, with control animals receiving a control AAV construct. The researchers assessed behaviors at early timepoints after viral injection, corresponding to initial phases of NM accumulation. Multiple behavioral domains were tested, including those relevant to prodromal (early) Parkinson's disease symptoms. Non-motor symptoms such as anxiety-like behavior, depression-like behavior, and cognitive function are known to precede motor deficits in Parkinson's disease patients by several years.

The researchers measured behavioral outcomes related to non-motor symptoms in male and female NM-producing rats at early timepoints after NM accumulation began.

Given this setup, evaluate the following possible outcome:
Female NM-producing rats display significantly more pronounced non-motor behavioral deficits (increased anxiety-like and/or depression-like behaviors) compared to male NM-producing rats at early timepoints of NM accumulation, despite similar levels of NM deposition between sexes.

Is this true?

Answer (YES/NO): NO